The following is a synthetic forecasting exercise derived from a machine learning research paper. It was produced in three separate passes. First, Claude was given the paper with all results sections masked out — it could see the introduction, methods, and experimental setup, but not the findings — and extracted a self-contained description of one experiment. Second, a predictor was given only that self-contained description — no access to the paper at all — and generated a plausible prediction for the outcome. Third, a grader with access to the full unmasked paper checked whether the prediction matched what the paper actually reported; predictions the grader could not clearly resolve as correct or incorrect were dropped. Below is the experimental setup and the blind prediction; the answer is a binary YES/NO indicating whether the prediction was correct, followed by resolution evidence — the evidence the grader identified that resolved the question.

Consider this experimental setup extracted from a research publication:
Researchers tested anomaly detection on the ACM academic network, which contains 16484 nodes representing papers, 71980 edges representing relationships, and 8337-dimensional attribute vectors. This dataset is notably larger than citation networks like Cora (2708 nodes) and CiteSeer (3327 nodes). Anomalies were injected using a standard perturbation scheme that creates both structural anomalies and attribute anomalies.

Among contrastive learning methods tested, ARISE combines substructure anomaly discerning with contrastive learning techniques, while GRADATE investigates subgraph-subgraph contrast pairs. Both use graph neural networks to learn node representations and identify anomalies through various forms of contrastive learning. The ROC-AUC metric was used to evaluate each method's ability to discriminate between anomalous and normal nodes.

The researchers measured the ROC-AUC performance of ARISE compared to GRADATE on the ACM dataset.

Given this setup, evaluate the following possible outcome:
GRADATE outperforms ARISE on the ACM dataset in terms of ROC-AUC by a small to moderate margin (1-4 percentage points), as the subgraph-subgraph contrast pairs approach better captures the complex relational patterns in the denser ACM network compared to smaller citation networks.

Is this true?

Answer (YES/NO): NO